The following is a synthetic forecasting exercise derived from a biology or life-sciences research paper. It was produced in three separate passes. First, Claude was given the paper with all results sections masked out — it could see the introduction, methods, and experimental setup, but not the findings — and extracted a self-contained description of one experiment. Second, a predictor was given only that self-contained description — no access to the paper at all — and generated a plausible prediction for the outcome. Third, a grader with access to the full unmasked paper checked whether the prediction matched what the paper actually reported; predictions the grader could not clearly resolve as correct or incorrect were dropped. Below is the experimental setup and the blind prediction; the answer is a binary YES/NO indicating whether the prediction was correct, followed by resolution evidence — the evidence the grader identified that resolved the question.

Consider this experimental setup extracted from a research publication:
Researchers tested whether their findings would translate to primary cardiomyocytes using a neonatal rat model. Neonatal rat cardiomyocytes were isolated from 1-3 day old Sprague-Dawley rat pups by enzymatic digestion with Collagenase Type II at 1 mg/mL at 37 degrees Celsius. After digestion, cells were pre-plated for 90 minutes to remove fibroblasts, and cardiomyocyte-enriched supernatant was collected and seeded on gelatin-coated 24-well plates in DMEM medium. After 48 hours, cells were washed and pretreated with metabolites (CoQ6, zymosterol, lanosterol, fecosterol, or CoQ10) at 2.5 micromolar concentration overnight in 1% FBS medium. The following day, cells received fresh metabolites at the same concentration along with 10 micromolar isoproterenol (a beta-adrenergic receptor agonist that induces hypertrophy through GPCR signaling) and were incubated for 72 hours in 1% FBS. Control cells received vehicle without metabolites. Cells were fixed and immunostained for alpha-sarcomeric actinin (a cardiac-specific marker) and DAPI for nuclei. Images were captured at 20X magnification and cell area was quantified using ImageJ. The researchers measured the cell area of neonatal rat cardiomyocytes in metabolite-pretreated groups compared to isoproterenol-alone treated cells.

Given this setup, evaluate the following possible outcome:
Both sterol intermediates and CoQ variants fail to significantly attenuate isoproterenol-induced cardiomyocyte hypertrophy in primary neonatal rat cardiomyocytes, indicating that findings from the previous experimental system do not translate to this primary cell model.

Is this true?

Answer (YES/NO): NO